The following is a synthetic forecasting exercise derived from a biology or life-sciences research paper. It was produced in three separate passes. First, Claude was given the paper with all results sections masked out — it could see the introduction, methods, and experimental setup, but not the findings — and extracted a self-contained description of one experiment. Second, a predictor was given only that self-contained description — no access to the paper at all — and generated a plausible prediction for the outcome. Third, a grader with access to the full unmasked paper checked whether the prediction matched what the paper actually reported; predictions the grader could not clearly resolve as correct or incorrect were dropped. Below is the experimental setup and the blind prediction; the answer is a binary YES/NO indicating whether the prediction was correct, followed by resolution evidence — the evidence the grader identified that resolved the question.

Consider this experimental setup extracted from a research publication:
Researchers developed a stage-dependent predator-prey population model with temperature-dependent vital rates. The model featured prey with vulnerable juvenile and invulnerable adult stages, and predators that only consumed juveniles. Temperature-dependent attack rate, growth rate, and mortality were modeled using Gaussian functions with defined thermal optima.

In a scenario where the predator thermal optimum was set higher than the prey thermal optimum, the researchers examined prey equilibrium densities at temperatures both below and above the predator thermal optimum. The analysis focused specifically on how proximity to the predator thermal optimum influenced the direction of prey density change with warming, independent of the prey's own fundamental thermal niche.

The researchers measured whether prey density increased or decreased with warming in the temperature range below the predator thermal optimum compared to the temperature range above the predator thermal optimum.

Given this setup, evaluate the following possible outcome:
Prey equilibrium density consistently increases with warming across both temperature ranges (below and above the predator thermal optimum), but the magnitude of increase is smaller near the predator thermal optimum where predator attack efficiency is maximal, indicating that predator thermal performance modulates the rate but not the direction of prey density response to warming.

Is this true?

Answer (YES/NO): NO